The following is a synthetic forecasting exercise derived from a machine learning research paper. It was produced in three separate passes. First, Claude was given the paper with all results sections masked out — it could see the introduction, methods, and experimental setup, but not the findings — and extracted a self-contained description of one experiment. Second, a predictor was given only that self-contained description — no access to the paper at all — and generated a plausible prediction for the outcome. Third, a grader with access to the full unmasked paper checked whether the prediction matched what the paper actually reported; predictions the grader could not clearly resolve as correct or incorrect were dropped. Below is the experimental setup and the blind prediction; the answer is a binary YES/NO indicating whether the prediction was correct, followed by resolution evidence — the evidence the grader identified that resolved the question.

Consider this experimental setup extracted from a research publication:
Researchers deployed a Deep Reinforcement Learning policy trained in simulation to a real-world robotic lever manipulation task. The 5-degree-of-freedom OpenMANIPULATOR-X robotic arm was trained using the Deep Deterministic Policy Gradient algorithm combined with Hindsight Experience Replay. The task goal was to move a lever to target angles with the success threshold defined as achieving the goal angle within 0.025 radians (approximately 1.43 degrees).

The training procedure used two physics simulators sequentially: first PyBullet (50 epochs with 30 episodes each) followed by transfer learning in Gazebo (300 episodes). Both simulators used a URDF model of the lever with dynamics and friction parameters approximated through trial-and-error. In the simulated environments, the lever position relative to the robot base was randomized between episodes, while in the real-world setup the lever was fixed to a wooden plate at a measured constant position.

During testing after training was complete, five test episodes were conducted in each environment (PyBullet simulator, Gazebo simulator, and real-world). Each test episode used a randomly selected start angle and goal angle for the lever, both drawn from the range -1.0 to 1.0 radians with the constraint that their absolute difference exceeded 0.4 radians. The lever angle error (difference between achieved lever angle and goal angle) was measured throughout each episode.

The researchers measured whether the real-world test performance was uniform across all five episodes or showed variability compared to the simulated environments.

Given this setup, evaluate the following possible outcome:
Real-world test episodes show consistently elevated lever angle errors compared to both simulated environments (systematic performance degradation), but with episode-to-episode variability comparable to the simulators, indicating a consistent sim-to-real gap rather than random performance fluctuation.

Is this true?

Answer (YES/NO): NO